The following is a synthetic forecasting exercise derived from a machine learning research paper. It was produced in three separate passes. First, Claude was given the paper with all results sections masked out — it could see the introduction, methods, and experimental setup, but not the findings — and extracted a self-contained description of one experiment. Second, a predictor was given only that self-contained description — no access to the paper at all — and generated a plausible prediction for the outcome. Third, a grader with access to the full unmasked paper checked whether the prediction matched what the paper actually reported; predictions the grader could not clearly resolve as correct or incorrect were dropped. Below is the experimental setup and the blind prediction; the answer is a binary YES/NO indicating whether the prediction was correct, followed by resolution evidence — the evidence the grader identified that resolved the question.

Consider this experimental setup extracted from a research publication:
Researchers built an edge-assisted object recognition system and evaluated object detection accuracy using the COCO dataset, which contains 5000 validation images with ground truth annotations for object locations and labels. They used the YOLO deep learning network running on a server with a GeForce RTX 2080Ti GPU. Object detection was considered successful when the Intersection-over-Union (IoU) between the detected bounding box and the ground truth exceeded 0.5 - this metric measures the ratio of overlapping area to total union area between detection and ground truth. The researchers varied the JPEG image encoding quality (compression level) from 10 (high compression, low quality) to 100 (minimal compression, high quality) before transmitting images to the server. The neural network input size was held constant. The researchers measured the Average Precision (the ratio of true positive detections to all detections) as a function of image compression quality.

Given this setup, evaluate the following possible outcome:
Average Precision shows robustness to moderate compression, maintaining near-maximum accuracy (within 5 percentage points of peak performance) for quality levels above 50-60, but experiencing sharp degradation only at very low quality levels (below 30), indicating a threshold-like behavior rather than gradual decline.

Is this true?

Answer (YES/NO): NO